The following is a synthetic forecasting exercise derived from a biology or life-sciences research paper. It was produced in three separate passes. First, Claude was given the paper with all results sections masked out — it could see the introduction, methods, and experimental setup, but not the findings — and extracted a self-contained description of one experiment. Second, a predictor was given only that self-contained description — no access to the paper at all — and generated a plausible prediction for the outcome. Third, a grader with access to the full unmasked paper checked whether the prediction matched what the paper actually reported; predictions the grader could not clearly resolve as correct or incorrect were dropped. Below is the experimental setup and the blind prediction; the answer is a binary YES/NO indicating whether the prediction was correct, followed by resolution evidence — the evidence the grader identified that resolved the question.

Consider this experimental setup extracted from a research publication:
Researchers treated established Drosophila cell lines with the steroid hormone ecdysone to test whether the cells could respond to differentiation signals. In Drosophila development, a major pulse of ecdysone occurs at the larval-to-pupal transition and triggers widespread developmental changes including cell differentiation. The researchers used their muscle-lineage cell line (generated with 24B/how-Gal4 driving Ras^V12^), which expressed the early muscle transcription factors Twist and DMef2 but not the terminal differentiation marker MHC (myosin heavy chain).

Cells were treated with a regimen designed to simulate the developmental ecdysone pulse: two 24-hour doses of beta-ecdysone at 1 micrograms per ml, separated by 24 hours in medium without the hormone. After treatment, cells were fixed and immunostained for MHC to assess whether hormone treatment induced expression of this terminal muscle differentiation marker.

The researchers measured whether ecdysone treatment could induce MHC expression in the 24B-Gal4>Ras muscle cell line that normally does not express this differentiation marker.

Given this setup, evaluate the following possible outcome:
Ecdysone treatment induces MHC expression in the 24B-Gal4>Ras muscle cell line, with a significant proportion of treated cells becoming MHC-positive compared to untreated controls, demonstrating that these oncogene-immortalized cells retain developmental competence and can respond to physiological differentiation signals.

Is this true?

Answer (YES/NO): YES